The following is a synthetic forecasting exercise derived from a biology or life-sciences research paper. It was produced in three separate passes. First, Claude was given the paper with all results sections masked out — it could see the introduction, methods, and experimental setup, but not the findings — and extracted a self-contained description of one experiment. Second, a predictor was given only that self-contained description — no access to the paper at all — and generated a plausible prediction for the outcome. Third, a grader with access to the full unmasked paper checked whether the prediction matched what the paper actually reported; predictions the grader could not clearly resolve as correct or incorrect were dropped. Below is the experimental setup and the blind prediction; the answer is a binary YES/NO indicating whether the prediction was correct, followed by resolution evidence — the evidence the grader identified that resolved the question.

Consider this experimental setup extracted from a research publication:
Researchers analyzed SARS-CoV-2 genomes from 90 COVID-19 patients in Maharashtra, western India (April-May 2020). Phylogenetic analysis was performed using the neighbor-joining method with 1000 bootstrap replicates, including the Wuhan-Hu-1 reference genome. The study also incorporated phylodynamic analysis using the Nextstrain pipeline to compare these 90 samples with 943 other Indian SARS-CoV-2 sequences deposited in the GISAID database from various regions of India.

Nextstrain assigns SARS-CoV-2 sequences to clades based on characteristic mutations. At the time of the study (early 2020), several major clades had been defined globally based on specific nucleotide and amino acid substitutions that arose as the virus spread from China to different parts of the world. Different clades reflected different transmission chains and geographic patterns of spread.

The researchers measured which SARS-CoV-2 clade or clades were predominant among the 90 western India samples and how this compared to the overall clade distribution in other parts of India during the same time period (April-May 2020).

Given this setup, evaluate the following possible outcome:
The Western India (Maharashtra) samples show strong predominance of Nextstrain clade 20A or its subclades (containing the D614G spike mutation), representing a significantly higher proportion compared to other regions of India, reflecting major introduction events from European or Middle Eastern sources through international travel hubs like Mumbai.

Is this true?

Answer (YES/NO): NO